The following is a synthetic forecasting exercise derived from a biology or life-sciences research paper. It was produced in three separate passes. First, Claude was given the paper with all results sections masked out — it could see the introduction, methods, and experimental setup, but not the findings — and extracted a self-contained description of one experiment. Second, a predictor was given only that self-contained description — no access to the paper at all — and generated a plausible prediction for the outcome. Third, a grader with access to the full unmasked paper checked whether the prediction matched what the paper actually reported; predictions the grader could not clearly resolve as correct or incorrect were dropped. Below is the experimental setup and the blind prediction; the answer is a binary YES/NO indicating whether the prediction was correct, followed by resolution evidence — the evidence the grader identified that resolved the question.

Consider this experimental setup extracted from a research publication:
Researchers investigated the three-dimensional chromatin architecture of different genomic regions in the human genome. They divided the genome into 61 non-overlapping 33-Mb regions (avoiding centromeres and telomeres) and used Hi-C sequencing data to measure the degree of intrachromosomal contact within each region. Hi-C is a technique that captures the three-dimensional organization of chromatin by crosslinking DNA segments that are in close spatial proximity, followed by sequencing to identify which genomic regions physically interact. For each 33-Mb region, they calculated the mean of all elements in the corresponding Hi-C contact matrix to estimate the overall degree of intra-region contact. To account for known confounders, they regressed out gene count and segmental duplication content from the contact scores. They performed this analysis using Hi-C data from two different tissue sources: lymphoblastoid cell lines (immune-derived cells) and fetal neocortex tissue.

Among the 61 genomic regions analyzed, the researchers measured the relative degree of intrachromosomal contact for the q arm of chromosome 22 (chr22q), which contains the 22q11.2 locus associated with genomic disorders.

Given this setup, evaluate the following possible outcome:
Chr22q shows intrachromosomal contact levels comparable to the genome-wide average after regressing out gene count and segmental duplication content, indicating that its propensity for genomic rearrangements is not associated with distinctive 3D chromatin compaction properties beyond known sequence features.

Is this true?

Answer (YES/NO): NO